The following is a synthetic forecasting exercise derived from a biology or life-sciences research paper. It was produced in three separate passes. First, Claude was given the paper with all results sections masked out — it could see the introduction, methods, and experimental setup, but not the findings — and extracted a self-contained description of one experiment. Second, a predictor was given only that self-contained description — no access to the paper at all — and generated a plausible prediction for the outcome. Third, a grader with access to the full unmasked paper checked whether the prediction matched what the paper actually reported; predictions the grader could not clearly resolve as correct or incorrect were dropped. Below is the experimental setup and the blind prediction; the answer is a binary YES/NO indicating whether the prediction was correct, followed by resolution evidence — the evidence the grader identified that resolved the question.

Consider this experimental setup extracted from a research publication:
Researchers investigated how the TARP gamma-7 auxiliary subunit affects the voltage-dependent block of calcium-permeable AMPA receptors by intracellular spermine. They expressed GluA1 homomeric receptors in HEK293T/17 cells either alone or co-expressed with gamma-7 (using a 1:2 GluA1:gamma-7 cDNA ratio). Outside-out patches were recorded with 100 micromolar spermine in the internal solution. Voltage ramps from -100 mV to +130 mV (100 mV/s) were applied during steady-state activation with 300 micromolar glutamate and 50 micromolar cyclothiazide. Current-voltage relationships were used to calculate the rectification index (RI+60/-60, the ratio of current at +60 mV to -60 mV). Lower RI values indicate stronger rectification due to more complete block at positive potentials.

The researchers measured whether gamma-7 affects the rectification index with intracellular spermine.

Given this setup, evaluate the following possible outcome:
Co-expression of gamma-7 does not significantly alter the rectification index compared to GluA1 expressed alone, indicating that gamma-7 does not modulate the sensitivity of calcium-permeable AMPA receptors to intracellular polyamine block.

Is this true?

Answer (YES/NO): NO